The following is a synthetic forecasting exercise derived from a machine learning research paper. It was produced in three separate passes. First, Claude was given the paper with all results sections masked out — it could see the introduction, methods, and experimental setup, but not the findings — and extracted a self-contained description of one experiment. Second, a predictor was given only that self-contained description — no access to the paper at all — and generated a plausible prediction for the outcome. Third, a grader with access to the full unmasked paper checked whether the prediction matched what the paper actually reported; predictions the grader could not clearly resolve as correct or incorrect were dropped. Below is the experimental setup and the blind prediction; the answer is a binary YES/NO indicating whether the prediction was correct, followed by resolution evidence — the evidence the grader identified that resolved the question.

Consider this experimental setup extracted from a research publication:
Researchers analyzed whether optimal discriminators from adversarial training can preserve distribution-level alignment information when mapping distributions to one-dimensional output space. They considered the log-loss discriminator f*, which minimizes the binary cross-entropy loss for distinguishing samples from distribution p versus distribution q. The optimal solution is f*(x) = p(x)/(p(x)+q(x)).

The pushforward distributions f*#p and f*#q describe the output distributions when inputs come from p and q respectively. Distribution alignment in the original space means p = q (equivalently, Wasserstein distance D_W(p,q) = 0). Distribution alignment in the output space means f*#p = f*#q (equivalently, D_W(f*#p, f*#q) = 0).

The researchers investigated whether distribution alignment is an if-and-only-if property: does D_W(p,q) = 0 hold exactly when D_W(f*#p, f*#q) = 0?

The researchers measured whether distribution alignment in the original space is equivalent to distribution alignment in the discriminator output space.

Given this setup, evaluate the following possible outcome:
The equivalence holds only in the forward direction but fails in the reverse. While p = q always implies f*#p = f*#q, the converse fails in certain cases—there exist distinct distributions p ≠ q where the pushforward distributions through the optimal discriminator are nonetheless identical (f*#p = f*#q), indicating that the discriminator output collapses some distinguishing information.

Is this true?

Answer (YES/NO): NO